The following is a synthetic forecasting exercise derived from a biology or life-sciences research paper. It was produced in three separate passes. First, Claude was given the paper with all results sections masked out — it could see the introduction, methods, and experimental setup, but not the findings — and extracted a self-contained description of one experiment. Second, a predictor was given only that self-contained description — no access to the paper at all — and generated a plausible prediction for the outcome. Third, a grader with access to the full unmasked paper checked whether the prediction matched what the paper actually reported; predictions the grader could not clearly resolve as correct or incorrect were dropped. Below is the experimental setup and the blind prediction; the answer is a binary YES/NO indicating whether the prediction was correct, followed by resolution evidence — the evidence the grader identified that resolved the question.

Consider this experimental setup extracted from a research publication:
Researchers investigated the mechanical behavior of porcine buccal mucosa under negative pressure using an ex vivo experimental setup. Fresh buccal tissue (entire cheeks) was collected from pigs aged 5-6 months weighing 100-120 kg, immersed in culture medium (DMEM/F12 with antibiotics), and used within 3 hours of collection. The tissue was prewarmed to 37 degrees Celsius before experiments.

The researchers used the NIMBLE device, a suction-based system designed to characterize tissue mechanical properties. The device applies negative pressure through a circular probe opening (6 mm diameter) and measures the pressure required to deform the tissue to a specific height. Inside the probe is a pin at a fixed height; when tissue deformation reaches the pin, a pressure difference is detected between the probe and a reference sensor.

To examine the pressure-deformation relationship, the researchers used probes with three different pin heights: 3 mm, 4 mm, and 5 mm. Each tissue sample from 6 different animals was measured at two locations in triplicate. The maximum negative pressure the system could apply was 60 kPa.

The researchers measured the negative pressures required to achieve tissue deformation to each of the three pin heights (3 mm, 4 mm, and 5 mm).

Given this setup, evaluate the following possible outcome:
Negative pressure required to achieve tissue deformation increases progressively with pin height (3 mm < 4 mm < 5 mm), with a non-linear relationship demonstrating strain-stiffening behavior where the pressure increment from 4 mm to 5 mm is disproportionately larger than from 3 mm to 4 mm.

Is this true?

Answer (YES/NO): YES